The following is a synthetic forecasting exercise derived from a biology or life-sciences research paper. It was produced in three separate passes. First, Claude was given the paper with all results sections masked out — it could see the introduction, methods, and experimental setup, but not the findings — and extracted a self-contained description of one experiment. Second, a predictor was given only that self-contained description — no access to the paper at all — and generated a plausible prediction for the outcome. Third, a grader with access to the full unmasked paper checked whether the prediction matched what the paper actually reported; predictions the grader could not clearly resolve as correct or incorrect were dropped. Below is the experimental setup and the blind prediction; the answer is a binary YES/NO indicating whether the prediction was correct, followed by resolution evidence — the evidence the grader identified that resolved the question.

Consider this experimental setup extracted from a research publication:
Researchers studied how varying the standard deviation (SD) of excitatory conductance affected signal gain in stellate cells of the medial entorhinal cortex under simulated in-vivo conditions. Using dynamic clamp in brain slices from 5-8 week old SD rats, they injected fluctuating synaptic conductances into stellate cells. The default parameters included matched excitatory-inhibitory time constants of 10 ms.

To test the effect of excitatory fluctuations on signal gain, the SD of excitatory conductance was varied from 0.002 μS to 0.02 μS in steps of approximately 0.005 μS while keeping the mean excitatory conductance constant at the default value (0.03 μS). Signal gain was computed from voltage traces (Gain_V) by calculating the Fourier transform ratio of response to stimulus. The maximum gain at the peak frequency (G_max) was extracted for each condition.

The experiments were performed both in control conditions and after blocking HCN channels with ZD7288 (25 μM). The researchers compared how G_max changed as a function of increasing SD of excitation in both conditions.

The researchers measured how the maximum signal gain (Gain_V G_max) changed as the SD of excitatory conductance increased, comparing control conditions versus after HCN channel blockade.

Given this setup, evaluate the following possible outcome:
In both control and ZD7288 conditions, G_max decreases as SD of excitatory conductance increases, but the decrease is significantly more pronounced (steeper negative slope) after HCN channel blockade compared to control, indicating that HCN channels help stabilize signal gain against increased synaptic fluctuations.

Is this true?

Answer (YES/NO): NO